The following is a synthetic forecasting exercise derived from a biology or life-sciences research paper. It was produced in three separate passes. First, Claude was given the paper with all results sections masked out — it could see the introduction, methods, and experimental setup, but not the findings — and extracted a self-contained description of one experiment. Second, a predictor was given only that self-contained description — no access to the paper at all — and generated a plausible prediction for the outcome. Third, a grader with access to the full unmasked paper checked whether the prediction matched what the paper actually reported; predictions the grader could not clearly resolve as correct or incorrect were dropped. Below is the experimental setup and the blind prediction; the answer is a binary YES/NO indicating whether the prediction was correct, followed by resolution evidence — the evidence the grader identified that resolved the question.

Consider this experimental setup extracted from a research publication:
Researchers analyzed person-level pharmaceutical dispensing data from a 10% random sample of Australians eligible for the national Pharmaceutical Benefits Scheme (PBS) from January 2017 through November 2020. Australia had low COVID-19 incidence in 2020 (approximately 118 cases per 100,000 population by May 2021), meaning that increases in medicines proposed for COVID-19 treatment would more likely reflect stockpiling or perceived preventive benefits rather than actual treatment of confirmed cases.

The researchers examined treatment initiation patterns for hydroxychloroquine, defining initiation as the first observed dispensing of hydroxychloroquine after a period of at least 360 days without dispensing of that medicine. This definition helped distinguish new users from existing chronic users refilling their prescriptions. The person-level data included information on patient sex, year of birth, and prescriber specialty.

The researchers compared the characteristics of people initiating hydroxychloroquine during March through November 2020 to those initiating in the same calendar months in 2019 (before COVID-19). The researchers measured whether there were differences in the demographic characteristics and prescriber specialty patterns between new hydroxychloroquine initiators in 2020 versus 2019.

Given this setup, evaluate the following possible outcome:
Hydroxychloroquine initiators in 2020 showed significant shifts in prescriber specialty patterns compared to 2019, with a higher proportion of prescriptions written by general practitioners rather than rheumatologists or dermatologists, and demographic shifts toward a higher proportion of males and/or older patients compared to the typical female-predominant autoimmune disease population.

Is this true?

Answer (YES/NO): YES